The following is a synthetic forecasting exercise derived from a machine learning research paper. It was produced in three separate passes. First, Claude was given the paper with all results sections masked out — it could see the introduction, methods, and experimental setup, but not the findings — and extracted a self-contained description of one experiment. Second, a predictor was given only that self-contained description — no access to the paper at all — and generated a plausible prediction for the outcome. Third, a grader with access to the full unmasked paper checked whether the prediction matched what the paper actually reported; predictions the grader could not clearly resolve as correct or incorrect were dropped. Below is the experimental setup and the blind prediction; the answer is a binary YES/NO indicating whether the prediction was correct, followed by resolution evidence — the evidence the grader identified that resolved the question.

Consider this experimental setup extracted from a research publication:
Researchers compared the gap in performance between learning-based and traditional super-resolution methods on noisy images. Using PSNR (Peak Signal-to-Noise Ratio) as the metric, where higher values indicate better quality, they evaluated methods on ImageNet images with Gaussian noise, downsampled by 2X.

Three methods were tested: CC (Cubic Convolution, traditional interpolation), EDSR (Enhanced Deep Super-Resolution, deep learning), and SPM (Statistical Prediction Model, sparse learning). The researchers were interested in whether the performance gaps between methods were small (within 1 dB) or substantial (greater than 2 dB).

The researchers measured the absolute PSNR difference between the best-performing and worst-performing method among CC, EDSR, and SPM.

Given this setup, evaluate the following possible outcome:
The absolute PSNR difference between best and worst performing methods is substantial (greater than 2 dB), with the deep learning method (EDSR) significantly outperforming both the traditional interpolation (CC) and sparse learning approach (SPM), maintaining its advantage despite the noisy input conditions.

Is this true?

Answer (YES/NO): NO